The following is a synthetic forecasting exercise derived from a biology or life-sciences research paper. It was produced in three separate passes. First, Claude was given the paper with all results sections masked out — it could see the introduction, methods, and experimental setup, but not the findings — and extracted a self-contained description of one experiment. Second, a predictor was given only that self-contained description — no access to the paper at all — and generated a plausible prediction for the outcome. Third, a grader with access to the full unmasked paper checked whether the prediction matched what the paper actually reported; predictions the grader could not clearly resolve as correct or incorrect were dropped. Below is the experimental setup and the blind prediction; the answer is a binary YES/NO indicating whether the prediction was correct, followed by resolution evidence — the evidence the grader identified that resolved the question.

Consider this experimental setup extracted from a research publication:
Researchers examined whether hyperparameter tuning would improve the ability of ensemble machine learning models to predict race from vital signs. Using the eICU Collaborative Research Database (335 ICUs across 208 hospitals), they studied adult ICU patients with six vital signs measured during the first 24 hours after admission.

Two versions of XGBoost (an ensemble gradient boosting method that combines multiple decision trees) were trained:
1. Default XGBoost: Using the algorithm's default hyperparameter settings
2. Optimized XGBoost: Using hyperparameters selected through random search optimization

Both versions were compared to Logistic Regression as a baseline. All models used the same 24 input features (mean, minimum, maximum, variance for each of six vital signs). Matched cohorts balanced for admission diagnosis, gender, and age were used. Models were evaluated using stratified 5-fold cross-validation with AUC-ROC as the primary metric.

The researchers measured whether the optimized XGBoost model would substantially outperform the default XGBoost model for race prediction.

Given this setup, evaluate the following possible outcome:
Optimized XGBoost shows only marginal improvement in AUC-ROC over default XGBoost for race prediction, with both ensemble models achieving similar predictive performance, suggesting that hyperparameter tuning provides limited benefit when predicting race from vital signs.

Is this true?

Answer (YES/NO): NO